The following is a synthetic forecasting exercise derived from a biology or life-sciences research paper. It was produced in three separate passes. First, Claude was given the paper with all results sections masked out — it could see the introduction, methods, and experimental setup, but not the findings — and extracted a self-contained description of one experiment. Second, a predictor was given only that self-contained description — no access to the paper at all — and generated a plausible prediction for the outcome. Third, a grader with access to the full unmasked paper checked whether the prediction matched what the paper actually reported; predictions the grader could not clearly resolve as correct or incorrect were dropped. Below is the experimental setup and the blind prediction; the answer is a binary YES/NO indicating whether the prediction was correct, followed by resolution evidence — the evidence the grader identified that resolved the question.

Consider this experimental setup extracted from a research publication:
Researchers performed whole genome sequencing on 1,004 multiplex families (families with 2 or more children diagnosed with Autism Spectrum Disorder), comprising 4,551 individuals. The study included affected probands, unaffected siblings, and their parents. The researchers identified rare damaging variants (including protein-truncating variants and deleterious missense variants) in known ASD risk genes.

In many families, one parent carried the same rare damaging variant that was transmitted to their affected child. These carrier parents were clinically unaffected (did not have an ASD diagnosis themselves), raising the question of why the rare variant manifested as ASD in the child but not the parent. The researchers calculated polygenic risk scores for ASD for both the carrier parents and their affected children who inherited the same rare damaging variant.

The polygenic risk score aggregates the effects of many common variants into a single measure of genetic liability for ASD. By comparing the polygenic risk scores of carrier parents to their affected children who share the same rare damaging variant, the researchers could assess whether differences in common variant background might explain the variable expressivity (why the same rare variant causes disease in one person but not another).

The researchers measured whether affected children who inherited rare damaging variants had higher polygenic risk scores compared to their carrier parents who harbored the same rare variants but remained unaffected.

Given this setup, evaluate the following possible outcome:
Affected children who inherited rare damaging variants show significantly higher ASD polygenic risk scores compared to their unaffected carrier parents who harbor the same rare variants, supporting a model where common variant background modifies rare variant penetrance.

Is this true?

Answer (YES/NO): YES